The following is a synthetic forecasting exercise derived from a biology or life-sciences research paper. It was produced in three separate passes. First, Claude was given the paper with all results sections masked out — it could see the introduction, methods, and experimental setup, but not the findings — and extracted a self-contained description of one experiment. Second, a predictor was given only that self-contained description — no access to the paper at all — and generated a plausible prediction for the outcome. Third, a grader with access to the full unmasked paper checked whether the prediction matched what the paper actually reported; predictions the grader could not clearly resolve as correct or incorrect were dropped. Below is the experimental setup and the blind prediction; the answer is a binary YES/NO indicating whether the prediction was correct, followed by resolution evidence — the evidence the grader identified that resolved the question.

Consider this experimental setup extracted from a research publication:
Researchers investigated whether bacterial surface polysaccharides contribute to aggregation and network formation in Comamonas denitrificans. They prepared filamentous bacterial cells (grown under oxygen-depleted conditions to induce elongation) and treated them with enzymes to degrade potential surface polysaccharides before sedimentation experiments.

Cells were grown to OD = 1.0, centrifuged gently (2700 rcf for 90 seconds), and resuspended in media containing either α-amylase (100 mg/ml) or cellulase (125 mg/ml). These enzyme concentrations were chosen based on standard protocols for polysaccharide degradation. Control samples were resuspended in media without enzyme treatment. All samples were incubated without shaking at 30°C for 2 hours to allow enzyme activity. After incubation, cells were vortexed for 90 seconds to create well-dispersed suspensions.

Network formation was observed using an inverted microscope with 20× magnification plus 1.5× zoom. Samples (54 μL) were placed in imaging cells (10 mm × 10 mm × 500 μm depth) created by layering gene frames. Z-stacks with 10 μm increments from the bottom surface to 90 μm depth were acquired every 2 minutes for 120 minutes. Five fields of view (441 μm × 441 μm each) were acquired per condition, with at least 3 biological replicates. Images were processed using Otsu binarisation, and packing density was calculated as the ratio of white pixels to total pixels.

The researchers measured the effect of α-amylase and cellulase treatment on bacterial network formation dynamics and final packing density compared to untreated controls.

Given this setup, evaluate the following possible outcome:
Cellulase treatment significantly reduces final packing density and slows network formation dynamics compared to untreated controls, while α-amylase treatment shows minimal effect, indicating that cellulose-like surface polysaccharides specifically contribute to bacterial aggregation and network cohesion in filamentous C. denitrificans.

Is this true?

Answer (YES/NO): NO